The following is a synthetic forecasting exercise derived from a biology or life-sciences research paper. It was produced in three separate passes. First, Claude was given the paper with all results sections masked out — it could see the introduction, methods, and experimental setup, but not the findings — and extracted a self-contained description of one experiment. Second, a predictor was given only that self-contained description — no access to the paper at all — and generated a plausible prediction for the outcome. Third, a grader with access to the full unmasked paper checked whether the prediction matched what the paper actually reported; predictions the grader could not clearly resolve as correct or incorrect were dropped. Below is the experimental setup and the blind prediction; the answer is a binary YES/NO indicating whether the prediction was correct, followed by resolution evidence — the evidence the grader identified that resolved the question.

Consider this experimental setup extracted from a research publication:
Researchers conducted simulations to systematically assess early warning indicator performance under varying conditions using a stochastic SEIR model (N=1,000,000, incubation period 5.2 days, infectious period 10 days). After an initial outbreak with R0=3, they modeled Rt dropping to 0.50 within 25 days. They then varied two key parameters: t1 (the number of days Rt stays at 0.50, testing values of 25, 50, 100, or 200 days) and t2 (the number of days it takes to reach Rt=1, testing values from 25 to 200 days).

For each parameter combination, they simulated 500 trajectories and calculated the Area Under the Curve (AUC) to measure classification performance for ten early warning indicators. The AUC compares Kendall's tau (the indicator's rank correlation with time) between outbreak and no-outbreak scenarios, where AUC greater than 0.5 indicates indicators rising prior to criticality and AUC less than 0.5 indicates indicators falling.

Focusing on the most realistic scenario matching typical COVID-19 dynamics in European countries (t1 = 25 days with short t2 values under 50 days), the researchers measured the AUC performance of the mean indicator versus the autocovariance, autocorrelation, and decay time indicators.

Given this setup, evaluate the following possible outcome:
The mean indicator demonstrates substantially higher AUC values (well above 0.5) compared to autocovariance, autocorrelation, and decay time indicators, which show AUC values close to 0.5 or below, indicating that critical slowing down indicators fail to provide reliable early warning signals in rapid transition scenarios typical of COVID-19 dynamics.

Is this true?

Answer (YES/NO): YES